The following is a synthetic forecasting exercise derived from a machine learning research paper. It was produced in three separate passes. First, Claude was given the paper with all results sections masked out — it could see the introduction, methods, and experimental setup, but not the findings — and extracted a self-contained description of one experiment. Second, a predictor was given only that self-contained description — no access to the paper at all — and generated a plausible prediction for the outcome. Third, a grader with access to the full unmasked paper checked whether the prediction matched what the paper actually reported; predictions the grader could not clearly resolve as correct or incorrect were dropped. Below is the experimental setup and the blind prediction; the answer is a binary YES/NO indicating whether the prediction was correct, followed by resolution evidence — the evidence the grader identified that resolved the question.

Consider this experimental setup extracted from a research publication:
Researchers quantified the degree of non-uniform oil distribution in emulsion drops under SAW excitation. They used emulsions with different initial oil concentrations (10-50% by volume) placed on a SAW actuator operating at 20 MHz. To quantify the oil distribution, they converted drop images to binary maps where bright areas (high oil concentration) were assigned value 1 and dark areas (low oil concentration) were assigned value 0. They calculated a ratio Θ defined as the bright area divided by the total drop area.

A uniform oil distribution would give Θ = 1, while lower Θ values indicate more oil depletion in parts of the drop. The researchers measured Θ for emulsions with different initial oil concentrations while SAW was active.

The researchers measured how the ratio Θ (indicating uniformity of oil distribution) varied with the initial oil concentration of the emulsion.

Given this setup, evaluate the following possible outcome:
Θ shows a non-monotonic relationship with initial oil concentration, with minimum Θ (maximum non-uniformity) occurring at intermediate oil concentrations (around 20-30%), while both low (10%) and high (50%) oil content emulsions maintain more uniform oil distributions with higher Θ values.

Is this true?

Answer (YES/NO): NO